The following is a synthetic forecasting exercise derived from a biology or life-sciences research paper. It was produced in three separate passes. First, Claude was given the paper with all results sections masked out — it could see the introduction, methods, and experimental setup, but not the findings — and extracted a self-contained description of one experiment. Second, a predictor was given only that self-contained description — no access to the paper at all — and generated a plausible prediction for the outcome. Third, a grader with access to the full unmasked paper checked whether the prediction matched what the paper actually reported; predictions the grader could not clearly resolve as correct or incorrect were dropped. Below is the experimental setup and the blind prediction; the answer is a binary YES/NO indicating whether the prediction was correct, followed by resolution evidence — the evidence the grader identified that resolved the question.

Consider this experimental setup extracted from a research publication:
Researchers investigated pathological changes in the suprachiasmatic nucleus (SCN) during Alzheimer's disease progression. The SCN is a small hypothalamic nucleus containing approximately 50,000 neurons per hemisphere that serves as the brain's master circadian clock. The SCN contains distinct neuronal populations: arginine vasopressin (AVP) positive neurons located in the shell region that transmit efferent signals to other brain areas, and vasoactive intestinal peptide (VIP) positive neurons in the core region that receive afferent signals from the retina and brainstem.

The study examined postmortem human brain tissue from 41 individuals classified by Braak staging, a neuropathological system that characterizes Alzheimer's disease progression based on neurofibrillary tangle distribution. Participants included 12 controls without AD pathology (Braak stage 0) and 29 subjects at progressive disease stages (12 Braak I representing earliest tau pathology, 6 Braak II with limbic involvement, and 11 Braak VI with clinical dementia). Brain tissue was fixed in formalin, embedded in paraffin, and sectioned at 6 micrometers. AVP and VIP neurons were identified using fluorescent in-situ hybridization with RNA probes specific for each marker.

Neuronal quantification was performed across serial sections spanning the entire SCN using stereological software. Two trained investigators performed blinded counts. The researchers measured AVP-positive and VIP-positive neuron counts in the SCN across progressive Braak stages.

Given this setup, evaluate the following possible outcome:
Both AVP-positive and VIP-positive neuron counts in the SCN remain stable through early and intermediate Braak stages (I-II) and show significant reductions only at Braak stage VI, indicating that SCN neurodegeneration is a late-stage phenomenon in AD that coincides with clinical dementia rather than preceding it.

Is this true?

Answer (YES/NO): NO